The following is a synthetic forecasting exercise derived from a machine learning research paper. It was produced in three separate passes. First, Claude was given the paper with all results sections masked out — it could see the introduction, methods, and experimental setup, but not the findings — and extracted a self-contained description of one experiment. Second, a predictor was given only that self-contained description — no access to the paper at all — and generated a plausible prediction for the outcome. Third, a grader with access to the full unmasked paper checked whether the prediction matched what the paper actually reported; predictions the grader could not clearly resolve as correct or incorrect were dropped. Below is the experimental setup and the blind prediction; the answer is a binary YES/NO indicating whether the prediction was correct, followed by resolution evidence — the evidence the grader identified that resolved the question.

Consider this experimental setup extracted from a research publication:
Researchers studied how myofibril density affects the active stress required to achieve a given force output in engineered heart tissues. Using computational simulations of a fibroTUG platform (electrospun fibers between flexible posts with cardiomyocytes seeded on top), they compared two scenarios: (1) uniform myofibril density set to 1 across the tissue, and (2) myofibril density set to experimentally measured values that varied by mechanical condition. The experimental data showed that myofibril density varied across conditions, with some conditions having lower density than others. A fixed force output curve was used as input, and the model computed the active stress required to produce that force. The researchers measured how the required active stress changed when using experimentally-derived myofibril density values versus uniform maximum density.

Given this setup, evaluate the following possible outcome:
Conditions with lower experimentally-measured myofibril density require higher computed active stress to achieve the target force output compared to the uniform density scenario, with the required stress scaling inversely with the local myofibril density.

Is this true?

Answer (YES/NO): YES